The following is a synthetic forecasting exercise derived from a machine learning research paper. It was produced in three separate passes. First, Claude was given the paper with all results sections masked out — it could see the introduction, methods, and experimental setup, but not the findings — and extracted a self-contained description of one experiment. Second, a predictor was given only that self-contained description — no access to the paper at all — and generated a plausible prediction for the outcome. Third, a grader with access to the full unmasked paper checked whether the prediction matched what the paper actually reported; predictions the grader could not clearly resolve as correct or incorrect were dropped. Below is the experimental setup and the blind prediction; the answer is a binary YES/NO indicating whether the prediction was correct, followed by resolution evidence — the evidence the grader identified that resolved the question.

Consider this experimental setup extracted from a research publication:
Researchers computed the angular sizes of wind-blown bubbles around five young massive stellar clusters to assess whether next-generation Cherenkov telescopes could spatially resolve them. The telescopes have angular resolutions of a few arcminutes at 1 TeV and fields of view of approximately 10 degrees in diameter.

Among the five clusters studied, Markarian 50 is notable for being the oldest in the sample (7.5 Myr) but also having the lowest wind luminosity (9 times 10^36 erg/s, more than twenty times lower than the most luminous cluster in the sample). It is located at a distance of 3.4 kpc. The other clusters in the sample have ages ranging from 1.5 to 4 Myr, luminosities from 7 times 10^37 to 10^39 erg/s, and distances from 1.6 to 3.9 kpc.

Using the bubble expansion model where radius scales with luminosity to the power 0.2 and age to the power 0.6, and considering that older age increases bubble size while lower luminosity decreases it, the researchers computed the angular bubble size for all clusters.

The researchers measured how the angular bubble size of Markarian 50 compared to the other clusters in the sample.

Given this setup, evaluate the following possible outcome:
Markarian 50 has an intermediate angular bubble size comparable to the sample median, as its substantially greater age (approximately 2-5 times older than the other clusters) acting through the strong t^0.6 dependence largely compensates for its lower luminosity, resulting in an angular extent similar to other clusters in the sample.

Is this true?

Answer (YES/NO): YES